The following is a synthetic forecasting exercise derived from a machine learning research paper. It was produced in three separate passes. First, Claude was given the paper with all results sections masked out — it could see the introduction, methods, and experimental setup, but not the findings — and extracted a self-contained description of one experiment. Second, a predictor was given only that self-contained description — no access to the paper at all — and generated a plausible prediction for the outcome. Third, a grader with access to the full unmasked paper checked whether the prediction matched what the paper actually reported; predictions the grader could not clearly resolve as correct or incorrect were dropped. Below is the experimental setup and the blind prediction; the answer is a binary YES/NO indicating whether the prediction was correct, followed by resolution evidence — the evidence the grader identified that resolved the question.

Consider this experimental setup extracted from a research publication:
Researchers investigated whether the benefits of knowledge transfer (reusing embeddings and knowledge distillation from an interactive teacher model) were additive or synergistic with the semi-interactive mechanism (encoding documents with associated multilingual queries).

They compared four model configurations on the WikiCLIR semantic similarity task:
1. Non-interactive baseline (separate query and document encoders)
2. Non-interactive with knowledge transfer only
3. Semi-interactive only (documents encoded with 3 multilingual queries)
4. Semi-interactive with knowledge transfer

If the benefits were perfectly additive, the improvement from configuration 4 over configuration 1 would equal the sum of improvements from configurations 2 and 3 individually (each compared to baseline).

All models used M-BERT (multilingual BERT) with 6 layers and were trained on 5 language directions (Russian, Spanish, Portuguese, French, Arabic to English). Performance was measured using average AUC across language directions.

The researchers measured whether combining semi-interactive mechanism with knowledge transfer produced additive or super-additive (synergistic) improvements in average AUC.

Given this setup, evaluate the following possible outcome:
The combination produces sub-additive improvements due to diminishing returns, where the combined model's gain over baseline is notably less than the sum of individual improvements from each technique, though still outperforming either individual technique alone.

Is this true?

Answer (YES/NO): NO